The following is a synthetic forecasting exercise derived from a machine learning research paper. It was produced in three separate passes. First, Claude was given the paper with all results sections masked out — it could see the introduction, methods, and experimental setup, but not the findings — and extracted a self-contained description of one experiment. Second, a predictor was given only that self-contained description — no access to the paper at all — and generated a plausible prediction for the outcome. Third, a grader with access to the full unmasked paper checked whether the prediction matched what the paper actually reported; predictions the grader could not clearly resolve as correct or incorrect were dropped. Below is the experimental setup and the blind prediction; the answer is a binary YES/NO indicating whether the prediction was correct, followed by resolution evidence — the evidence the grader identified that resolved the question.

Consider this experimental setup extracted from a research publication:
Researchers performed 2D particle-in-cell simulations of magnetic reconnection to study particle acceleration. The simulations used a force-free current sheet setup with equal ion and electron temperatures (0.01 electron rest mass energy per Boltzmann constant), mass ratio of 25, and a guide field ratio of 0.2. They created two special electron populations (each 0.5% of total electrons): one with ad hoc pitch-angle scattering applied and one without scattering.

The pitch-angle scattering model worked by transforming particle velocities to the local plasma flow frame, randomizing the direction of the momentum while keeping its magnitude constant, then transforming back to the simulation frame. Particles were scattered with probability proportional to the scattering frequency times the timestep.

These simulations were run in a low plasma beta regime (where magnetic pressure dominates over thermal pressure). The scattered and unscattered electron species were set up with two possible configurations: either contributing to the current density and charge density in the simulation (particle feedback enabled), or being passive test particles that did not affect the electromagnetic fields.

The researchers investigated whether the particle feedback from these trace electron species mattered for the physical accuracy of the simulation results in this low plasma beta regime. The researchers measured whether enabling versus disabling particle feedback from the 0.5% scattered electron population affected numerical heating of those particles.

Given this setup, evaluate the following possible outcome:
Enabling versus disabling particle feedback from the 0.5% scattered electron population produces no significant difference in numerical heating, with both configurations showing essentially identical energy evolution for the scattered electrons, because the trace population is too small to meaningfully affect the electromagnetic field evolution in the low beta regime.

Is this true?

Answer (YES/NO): NO